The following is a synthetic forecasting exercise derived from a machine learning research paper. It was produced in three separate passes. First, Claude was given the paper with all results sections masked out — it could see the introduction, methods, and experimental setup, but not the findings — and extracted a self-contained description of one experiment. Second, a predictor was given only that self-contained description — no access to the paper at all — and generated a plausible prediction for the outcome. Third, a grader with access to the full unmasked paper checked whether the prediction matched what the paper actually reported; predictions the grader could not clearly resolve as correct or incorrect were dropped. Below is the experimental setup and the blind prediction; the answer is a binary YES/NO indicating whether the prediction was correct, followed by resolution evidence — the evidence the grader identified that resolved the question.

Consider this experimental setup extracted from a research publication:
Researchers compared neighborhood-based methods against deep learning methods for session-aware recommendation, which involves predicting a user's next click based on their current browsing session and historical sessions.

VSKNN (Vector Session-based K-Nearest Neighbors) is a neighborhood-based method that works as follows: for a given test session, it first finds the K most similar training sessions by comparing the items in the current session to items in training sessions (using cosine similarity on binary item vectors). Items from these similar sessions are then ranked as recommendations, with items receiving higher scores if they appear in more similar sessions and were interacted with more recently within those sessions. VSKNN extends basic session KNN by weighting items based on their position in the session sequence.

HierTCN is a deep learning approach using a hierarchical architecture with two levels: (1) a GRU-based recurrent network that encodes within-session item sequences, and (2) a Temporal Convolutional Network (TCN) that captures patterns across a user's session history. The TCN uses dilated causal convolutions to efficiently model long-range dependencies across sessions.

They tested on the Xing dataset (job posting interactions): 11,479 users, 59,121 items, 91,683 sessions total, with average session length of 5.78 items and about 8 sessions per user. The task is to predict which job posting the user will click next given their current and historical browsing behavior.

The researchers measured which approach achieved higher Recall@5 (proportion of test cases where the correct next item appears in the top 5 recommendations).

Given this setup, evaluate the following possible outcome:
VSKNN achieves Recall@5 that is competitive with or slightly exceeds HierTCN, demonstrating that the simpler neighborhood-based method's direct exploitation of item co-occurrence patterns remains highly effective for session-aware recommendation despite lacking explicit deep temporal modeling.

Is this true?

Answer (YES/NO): YES